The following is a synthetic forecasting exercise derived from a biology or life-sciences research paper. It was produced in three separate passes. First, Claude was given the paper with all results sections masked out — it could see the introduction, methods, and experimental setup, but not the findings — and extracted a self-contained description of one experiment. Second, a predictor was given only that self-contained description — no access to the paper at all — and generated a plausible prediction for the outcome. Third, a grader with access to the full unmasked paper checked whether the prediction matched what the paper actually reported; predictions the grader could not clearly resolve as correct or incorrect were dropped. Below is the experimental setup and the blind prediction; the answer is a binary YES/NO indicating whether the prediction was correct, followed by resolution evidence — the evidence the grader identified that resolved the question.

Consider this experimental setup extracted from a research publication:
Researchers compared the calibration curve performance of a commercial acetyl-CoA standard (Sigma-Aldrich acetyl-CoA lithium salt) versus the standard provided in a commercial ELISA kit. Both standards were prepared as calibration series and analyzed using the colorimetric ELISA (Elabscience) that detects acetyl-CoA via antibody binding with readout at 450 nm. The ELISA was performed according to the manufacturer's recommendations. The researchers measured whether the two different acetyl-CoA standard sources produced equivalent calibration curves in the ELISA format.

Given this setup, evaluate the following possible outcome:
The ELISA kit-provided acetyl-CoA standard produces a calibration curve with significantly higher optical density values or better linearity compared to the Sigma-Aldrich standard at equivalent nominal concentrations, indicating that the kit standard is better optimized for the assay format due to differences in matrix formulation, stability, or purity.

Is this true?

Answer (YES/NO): NO